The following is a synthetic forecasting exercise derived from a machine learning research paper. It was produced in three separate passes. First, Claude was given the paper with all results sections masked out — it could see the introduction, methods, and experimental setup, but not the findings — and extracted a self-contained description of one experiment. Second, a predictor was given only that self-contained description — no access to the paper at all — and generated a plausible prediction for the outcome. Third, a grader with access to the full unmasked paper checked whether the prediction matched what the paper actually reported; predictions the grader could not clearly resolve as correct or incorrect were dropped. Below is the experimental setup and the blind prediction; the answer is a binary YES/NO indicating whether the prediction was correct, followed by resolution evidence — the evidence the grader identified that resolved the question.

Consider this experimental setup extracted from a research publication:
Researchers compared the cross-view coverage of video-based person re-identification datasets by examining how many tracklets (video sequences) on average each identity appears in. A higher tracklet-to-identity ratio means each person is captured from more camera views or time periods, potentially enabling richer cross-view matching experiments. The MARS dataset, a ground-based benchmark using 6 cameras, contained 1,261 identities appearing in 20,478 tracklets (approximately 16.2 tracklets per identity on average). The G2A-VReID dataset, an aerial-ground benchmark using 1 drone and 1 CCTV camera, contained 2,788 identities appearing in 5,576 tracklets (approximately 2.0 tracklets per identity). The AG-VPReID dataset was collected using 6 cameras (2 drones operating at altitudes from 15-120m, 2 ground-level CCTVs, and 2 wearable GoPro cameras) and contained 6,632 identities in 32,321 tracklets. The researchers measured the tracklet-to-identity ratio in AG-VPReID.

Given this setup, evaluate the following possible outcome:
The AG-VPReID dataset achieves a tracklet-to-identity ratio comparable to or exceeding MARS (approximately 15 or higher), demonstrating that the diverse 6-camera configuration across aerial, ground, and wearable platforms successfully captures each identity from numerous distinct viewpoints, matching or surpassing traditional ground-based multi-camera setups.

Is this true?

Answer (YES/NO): NO